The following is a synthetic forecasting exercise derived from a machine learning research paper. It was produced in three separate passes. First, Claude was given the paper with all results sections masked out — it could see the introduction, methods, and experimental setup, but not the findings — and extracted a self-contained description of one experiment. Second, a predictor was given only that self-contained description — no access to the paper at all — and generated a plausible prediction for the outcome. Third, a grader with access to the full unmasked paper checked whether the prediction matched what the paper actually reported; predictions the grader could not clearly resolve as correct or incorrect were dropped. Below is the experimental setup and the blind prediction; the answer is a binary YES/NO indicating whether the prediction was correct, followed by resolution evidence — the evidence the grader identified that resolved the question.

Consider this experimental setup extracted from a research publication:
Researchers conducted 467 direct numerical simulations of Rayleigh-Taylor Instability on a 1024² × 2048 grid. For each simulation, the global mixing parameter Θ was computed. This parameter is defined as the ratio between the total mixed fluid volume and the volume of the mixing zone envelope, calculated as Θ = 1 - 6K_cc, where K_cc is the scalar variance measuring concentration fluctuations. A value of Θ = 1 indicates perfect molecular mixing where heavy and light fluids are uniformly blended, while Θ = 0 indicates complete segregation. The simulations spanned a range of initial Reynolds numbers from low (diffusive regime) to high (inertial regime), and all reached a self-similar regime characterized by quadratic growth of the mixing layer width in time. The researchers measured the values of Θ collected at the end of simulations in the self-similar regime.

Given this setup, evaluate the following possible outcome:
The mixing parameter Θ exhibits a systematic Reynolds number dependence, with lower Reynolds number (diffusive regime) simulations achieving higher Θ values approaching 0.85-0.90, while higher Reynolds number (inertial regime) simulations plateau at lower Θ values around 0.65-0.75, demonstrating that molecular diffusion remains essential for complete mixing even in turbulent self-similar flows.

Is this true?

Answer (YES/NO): NO